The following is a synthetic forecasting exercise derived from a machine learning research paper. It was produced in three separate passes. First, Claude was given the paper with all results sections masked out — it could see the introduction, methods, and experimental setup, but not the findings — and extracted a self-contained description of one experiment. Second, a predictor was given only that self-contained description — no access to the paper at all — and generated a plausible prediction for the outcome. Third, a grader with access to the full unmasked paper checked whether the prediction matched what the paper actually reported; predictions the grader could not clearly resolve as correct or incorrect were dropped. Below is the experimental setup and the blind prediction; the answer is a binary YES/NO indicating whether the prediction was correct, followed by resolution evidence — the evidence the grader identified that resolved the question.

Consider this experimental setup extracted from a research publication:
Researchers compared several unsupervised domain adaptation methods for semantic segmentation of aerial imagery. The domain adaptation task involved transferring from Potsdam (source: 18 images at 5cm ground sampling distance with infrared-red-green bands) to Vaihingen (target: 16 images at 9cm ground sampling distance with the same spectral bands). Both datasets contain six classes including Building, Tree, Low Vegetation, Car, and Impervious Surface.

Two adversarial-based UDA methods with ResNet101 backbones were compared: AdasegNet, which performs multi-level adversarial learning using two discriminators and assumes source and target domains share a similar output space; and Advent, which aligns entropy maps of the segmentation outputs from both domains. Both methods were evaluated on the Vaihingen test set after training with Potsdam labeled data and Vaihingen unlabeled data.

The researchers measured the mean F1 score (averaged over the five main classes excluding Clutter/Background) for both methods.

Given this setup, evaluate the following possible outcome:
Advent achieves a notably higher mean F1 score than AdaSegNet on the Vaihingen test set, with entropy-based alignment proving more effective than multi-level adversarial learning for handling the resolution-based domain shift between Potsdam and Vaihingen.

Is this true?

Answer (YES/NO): NO